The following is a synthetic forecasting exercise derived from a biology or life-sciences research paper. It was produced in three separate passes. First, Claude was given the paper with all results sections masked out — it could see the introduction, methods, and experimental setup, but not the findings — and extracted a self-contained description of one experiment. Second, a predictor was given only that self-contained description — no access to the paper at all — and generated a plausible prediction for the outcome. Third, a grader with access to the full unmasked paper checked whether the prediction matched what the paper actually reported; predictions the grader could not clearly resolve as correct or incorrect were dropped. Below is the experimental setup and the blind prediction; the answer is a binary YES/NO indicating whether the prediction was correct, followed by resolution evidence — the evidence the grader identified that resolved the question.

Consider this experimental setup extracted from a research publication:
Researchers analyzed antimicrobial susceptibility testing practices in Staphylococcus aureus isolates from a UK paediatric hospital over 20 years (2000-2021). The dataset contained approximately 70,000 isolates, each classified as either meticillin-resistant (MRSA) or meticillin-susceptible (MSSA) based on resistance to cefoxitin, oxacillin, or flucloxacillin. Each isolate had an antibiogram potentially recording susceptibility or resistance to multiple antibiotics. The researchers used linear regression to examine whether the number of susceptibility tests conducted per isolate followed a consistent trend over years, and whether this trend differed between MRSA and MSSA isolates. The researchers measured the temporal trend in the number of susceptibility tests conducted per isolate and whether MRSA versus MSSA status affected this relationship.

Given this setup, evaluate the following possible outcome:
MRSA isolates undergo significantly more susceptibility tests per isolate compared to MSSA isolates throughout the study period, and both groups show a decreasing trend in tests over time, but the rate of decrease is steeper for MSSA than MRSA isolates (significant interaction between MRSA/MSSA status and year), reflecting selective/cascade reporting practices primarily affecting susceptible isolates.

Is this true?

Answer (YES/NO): NO